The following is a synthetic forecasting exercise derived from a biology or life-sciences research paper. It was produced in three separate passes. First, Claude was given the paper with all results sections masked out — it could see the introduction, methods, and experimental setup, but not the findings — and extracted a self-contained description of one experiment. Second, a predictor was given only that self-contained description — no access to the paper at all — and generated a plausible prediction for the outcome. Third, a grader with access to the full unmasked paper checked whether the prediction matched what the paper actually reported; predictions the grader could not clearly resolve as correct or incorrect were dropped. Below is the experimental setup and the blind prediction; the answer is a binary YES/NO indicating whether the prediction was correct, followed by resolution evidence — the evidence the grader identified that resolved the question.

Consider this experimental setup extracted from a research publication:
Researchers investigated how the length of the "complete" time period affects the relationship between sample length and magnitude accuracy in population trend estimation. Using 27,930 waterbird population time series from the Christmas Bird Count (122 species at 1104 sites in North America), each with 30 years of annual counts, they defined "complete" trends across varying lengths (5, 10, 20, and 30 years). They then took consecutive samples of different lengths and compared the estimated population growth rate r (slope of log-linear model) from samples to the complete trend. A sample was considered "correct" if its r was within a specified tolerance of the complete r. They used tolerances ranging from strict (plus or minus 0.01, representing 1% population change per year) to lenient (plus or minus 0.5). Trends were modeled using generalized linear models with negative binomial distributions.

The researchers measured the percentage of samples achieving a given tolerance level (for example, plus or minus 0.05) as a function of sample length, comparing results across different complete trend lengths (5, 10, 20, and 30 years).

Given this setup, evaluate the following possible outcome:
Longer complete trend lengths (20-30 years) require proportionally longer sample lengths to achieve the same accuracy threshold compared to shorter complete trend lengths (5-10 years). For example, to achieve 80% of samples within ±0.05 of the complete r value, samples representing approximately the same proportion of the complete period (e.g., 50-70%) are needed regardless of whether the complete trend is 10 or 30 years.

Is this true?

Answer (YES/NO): NO